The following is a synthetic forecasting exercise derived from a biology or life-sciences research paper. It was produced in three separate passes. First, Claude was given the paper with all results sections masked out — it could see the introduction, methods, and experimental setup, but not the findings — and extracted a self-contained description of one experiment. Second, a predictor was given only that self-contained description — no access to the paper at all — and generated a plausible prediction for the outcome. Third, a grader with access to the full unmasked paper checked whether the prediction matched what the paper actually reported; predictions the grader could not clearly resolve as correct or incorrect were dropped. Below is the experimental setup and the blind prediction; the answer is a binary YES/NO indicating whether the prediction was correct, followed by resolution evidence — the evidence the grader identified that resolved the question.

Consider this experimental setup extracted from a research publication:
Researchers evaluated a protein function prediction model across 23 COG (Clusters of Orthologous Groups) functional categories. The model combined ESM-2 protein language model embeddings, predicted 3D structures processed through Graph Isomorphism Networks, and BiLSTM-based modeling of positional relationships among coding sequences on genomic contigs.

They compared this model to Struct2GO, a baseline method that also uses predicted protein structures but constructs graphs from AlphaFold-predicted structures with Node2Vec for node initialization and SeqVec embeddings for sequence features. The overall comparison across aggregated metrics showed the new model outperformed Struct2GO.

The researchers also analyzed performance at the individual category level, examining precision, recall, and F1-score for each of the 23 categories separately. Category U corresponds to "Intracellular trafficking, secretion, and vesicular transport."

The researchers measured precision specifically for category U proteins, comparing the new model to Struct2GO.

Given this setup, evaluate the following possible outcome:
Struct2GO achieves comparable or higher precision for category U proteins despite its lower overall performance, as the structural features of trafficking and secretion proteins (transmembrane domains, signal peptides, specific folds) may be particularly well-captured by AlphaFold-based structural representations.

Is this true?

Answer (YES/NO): YES